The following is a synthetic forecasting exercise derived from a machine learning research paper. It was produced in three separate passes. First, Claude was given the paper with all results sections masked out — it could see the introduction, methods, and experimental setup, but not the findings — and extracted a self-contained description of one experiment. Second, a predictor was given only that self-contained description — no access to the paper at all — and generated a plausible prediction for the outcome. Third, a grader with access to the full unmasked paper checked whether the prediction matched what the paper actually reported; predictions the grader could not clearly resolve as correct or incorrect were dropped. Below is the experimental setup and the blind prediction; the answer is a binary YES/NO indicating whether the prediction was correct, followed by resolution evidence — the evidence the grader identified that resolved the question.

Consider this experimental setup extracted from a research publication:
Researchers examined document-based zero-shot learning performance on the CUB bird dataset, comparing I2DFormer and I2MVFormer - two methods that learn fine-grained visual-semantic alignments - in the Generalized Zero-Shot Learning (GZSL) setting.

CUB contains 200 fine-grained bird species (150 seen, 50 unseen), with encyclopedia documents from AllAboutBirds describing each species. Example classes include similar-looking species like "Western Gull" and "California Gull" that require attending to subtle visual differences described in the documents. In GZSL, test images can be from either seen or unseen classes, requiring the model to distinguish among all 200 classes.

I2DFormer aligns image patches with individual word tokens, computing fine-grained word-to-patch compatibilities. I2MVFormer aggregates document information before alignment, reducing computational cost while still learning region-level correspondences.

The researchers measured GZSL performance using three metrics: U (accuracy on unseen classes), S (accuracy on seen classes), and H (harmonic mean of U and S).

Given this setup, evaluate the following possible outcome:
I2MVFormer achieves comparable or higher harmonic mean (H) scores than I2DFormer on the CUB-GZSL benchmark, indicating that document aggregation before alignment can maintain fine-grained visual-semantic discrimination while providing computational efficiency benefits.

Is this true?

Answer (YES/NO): NO